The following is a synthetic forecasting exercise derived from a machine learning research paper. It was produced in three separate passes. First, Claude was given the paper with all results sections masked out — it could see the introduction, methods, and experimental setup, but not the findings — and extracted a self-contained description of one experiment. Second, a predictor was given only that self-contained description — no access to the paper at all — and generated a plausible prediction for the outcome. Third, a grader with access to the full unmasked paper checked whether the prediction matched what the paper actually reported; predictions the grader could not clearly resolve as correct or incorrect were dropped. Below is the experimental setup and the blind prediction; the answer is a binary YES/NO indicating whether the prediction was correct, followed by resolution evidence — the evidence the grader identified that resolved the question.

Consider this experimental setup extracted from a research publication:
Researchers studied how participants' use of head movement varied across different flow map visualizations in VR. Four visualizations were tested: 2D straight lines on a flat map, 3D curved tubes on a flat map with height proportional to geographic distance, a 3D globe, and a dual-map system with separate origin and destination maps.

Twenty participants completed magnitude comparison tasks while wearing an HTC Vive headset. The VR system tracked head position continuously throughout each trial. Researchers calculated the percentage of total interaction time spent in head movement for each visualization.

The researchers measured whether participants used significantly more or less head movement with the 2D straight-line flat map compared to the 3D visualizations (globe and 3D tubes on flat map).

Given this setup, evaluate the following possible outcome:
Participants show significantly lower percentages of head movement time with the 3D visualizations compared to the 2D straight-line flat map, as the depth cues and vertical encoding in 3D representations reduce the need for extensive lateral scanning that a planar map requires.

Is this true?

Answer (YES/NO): NO